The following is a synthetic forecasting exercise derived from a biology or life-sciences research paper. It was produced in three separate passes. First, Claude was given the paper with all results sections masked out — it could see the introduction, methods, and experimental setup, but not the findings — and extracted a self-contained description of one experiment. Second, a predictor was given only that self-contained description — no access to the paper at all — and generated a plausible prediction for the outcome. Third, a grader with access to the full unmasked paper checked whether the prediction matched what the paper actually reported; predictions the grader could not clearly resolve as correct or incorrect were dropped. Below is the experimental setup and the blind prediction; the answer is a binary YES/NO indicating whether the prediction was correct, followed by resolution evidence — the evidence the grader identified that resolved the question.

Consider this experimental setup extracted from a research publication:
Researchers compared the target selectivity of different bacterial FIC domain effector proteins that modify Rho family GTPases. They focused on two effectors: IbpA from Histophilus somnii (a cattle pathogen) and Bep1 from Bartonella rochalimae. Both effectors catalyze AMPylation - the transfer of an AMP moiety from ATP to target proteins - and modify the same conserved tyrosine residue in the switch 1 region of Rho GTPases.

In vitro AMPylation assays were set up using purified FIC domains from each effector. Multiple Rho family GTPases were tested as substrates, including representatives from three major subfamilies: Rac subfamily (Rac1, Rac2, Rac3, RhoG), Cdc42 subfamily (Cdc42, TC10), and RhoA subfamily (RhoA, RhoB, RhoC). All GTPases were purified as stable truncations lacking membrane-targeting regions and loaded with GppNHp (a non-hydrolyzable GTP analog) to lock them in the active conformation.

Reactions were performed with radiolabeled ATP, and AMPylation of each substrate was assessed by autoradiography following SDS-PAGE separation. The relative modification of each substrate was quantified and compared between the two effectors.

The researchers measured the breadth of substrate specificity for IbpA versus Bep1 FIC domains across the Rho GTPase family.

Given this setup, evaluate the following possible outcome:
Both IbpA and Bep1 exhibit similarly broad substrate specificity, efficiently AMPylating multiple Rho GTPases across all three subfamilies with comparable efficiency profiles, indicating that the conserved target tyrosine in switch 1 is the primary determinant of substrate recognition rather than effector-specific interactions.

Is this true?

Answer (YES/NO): NO